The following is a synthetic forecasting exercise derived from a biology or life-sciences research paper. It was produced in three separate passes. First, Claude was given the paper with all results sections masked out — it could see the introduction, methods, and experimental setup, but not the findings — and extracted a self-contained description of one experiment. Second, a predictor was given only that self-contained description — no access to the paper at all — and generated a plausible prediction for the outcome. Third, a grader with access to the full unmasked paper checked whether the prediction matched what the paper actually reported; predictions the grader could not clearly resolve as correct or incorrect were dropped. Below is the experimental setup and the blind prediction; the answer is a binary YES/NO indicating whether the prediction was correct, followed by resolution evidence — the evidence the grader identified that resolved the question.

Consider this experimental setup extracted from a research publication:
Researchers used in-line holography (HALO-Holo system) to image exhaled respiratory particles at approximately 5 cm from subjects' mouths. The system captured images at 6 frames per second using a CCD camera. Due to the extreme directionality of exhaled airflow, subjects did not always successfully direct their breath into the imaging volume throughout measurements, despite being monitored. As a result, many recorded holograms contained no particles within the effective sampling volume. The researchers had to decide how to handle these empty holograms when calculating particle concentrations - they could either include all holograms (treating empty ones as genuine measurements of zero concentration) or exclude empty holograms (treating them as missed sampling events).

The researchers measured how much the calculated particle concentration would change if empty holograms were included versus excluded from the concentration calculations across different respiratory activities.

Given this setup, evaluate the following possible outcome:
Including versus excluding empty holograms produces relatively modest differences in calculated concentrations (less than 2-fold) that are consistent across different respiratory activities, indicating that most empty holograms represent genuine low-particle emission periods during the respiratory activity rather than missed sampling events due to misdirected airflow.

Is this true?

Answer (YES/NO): NO